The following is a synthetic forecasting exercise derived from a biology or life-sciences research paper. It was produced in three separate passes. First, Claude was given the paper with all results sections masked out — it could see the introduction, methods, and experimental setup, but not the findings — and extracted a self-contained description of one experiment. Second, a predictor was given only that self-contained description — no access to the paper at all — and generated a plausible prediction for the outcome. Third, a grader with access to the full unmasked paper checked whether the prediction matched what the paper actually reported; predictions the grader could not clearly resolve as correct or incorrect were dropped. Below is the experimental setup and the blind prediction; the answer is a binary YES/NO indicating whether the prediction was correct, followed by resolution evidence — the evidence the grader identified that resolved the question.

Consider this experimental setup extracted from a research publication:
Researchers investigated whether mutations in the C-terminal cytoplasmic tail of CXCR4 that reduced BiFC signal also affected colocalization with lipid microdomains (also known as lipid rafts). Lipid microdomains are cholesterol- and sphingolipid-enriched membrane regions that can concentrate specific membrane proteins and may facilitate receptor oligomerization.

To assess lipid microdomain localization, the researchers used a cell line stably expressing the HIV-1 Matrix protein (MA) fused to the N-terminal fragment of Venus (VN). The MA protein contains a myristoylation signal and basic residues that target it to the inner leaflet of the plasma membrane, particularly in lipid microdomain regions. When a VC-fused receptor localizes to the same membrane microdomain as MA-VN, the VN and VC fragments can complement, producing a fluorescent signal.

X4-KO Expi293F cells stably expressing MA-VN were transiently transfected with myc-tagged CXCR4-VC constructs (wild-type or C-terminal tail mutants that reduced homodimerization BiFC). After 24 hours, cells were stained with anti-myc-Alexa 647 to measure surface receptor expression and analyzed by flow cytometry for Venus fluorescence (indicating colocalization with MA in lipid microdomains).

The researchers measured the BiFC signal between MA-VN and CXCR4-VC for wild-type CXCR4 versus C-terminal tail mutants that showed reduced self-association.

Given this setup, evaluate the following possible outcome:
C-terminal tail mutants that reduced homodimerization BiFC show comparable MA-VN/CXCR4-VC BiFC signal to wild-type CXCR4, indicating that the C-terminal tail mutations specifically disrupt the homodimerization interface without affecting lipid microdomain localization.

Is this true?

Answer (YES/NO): NO